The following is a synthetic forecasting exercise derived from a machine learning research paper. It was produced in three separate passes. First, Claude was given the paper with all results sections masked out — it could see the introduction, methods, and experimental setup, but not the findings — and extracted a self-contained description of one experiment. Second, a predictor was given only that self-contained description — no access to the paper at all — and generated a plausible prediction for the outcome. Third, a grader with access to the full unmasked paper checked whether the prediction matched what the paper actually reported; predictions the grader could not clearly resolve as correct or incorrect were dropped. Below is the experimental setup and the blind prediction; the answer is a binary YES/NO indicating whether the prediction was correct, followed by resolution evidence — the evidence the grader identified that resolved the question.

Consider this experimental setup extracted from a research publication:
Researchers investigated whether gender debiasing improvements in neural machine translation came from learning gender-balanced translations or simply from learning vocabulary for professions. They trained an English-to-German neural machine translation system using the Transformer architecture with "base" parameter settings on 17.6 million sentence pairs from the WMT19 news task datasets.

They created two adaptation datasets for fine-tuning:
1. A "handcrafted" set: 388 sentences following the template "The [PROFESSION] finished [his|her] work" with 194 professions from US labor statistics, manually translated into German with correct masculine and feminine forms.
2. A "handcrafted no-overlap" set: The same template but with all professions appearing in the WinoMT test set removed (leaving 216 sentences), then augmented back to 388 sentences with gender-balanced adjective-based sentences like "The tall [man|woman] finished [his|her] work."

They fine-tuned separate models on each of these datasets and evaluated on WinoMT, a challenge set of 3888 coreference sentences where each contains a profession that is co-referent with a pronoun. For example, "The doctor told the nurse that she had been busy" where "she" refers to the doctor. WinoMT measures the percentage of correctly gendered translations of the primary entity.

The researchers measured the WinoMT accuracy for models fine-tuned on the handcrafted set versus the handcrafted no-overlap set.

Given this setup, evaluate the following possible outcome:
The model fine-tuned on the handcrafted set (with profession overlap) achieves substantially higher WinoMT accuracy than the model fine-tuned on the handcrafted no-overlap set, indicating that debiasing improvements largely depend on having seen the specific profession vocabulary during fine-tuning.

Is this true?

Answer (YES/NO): NO